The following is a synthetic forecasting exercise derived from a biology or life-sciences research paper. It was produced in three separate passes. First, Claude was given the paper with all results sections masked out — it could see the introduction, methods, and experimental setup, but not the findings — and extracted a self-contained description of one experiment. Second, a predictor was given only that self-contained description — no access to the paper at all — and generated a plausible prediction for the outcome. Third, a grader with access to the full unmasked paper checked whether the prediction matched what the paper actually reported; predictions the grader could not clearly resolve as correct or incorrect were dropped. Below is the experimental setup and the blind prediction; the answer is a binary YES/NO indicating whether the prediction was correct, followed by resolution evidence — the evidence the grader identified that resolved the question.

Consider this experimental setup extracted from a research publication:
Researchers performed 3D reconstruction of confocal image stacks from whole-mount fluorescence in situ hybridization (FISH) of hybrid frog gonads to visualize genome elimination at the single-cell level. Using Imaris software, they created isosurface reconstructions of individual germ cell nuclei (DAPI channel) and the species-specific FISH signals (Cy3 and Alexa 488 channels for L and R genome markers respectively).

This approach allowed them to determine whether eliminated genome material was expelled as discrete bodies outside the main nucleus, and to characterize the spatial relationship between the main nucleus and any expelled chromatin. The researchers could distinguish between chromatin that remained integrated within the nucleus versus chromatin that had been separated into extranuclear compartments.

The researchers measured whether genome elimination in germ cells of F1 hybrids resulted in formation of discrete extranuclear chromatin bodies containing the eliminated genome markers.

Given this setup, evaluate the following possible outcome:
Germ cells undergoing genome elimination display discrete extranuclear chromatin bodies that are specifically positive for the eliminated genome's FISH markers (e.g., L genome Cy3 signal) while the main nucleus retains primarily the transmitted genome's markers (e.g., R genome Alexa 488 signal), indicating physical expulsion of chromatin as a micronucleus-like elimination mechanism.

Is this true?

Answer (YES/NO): NO